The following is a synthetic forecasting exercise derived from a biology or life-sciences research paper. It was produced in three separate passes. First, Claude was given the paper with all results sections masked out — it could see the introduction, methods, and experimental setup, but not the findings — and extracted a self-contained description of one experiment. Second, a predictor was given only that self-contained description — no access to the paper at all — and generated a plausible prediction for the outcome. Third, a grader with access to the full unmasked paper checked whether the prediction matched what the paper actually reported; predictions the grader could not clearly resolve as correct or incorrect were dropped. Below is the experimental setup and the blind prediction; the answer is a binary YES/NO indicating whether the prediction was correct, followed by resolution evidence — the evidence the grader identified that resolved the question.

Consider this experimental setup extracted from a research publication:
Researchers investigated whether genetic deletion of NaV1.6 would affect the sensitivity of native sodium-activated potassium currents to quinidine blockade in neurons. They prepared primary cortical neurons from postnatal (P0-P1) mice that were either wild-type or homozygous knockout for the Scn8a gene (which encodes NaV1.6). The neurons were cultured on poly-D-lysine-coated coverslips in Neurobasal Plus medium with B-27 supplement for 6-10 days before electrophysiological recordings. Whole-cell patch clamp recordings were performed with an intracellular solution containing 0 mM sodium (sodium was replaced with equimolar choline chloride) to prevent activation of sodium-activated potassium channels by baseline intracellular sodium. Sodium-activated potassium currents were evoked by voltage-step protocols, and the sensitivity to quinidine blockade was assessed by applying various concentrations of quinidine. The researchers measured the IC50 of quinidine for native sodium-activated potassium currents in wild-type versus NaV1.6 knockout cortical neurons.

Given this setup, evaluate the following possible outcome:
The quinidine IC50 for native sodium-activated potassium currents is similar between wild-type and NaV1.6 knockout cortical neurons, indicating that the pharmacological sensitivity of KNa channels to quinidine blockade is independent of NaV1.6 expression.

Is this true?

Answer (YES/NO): NO